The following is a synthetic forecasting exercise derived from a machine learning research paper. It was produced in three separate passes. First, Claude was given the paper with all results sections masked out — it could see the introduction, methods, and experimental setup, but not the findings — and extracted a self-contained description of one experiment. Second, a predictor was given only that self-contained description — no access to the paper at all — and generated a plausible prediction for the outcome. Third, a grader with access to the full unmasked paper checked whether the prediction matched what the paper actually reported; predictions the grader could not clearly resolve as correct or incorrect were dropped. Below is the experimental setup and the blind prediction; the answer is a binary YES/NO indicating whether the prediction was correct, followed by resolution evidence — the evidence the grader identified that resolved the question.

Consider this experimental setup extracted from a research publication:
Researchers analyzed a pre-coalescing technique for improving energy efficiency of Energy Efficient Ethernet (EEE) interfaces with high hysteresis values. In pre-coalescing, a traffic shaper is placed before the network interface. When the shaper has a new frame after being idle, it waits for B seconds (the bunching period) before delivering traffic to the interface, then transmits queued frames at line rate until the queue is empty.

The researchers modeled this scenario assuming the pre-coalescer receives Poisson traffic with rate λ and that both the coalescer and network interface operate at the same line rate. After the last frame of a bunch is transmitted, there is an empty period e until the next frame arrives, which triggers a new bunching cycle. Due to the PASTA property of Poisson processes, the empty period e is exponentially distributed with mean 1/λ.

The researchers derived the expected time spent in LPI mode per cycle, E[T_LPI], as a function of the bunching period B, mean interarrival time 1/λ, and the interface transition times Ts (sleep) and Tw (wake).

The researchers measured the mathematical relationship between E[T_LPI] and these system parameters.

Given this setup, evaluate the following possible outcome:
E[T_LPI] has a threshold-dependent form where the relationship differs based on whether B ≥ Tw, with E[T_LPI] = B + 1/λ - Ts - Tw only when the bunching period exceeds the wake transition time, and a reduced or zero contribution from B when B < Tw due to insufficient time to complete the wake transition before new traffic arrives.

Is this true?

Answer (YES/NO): NO